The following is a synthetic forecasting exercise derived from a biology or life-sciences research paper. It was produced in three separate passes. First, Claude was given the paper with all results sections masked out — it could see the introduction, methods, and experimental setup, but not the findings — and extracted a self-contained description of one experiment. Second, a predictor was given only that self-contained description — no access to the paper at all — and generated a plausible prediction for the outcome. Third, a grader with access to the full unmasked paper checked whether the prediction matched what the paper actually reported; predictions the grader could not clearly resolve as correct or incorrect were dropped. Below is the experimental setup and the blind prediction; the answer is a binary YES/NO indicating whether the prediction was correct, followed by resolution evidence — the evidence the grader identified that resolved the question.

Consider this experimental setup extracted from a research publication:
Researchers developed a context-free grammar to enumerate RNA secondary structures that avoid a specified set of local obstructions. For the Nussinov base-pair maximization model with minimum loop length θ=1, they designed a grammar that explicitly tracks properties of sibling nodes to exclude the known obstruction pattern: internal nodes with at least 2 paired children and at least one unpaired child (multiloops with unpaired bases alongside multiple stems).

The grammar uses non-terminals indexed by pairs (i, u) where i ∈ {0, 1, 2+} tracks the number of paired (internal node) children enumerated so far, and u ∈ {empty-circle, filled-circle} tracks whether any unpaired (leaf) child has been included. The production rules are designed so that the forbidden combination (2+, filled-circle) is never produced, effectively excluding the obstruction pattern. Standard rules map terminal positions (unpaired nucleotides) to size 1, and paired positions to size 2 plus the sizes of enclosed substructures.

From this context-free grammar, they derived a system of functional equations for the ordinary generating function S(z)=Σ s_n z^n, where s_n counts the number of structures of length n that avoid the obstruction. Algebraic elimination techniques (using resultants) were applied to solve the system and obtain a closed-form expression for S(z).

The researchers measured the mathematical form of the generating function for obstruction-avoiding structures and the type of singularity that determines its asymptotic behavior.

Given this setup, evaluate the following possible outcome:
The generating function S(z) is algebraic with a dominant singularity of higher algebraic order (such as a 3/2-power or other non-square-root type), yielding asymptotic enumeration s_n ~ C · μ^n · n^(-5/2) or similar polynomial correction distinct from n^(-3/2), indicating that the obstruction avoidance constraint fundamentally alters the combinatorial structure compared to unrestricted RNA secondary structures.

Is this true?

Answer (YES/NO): NO